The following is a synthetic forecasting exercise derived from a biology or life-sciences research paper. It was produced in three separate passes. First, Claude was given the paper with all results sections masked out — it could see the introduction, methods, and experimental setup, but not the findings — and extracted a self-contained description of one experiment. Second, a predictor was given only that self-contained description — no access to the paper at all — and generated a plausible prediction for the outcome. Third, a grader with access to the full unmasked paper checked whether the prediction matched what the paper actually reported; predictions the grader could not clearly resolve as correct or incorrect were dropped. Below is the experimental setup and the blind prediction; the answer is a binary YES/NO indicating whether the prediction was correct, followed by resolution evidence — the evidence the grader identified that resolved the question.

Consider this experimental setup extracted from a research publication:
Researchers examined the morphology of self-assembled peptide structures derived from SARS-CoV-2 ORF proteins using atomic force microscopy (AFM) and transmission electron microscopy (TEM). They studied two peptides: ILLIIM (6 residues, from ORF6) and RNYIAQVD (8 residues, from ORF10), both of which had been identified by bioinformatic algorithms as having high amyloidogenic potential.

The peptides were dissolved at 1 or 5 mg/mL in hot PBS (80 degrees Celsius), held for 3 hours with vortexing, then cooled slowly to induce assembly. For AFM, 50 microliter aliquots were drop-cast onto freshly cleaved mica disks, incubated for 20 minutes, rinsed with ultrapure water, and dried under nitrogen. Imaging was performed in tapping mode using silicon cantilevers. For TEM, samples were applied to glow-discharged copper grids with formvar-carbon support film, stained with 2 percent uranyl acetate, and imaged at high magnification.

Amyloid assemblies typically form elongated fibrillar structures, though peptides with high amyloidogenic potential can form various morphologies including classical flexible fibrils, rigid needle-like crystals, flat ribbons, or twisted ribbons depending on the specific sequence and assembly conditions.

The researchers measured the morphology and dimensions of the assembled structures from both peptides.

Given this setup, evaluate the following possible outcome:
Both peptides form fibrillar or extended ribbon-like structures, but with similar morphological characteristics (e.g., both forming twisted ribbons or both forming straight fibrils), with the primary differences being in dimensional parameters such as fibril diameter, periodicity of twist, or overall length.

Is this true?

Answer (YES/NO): YES